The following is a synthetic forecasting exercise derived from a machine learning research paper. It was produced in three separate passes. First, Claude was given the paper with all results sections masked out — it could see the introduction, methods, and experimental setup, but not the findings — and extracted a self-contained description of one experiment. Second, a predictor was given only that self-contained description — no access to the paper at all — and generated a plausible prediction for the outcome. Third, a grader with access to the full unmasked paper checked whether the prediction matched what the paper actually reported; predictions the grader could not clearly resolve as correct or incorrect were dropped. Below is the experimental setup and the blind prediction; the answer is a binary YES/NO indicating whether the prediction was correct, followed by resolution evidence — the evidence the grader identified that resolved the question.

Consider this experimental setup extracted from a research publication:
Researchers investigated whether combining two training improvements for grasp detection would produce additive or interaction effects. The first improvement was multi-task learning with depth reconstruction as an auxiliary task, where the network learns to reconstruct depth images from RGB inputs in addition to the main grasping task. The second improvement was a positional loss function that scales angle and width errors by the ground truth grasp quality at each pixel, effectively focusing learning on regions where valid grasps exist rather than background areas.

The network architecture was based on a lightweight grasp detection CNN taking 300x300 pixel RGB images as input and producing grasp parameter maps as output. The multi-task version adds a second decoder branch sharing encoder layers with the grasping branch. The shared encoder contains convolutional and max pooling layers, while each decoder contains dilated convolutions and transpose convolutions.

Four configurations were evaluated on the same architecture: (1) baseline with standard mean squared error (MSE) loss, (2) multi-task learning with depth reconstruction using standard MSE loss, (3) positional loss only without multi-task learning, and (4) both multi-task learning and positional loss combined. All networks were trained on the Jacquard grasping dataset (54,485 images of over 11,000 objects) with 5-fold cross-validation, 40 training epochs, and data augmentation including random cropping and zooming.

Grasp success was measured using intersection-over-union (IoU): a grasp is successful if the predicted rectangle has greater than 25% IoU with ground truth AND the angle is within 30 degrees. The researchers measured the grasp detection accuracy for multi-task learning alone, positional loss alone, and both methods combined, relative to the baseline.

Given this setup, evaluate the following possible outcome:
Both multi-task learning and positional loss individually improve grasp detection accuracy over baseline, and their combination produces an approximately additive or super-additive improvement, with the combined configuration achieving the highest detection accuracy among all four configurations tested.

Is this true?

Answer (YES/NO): NO